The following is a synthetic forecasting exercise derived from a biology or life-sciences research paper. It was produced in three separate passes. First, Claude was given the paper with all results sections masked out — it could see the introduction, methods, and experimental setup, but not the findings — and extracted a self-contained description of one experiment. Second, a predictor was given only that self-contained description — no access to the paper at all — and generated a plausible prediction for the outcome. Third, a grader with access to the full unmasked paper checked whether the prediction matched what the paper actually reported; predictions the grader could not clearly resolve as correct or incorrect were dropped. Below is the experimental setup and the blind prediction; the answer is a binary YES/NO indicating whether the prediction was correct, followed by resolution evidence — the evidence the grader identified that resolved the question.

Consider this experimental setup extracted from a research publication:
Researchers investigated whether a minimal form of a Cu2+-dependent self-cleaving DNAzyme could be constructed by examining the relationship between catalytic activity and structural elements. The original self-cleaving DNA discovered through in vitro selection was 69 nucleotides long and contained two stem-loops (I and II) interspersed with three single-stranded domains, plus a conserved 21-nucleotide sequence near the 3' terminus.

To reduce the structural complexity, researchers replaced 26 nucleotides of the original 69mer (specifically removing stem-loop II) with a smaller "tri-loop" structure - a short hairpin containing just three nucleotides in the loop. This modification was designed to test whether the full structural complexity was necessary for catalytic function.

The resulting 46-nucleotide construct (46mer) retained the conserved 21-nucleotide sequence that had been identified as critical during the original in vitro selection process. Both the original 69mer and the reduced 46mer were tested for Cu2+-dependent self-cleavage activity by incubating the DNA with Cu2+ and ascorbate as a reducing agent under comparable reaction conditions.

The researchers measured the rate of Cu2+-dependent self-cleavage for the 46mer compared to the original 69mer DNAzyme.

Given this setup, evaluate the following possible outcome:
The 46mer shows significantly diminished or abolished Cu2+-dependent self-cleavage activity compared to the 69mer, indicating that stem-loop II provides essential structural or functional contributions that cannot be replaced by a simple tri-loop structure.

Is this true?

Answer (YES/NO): NO